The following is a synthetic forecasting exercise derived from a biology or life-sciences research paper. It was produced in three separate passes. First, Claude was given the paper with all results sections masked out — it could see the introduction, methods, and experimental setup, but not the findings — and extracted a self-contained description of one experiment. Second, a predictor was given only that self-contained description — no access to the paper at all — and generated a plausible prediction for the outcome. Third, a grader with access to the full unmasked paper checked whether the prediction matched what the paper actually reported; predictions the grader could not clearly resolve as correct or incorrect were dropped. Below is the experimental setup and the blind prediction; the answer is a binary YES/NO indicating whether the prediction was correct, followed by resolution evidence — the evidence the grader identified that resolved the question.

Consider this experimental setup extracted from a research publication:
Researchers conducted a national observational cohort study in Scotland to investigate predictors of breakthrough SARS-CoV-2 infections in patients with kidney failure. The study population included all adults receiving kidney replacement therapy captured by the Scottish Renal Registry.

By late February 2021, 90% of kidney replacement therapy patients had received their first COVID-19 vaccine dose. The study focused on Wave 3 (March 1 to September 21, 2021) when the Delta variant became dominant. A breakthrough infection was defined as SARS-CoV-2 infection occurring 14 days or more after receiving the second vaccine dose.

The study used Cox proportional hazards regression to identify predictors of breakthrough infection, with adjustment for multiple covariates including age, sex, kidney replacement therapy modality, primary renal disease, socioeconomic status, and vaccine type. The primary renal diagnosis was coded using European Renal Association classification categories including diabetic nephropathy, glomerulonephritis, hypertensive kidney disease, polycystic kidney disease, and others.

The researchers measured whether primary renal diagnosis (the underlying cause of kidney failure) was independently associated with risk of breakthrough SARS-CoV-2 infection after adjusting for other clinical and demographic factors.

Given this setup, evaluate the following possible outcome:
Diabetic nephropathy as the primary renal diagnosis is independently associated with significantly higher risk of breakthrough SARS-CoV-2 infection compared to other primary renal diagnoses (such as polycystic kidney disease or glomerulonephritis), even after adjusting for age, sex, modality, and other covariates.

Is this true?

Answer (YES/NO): NO